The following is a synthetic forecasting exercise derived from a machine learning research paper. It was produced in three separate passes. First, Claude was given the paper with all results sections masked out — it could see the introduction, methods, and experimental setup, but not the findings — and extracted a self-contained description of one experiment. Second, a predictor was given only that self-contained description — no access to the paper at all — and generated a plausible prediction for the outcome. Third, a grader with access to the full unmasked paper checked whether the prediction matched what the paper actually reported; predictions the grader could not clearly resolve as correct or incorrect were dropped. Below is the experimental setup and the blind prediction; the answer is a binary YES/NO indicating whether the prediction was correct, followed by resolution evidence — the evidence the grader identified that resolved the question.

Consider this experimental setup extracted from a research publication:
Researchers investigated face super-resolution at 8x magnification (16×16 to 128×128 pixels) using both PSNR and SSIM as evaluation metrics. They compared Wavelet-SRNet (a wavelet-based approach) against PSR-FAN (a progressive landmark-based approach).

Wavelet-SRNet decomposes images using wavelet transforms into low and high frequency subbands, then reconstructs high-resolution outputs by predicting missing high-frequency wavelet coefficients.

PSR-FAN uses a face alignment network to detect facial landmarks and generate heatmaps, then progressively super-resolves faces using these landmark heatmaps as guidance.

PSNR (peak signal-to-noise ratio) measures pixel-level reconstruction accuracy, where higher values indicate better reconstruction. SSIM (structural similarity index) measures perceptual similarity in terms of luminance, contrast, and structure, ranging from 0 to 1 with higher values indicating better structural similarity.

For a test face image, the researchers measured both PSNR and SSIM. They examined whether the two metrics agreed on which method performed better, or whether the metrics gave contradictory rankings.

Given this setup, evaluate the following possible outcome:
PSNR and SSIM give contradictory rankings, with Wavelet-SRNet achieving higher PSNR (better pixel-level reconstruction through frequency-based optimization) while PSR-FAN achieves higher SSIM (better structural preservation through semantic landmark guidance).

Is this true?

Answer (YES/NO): NO